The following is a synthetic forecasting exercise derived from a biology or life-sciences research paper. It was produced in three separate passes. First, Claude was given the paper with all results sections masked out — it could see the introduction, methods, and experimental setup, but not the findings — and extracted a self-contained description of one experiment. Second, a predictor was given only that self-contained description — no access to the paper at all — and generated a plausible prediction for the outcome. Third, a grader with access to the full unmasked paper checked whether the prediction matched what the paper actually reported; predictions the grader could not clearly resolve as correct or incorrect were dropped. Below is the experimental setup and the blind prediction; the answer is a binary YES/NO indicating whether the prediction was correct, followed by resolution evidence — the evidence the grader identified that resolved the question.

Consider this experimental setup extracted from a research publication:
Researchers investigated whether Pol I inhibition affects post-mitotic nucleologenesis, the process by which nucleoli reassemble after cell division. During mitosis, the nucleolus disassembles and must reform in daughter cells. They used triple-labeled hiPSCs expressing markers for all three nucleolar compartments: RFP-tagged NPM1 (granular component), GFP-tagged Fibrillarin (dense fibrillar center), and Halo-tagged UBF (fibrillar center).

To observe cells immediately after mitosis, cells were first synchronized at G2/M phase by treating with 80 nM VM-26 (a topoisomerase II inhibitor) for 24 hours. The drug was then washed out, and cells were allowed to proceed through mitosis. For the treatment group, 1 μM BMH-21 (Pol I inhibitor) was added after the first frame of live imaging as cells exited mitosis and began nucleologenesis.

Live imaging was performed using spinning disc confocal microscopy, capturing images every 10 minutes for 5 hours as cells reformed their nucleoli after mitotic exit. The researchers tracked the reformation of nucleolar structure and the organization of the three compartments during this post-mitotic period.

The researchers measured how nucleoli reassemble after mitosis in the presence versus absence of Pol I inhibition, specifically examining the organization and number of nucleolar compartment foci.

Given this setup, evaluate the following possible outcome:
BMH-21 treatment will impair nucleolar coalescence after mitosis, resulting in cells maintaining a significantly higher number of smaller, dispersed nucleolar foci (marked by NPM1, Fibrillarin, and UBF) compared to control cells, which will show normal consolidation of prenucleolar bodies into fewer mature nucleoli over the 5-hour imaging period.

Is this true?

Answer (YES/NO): YES